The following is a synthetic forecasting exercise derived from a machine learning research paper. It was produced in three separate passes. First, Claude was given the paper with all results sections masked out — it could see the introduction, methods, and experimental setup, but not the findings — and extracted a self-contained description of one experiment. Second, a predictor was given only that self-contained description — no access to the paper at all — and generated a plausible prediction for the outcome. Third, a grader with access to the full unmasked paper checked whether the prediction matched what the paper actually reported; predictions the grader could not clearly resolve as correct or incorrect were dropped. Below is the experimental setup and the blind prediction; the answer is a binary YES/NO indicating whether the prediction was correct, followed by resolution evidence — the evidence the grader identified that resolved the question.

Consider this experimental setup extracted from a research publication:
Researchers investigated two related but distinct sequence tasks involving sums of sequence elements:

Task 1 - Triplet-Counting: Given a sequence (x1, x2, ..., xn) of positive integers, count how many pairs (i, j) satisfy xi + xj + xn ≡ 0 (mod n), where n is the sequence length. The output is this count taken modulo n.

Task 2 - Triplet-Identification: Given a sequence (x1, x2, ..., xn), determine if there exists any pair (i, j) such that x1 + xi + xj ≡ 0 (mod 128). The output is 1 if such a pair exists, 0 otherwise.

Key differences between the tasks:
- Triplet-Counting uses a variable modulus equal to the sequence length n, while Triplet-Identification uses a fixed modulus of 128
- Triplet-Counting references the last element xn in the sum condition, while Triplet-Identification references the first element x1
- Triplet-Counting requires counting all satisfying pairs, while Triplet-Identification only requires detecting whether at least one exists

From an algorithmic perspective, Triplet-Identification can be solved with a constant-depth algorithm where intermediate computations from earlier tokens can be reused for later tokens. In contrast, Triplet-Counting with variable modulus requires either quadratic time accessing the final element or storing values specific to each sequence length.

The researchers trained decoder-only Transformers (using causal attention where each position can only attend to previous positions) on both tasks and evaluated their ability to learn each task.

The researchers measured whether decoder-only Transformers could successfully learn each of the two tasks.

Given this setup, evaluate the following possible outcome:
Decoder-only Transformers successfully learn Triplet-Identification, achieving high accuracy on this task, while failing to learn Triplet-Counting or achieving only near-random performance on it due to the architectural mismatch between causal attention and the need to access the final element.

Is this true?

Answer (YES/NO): YES